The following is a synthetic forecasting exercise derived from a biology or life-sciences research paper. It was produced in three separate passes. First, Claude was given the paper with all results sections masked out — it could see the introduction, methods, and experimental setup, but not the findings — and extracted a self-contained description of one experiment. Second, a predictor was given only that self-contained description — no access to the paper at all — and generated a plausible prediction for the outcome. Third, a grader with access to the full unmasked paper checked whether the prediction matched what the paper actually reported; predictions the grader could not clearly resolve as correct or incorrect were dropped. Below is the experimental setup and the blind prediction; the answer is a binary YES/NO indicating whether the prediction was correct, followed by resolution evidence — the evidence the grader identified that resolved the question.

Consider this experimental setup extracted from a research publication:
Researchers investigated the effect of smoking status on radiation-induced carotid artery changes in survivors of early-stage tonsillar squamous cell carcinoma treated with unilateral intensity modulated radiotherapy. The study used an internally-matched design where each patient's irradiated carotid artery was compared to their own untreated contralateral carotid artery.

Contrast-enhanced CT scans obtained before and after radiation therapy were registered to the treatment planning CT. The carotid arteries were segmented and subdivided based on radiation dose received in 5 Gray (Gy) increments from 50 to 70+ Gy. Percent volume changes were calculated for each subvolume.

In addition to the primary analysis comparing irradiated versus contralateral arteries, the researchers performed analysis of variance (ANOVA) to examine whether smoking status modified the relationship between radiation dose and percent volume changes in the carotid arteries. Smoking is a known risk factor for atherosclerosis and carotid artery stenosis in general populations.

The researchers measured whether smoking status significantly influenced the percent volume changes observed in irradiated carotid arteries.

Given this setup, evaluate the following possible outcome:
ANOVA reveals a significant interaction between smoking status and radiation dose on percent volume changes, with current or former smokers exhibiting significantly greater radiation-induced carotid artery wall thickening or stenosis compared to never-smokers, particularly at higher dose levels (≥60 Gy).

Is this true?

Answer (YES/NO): NO